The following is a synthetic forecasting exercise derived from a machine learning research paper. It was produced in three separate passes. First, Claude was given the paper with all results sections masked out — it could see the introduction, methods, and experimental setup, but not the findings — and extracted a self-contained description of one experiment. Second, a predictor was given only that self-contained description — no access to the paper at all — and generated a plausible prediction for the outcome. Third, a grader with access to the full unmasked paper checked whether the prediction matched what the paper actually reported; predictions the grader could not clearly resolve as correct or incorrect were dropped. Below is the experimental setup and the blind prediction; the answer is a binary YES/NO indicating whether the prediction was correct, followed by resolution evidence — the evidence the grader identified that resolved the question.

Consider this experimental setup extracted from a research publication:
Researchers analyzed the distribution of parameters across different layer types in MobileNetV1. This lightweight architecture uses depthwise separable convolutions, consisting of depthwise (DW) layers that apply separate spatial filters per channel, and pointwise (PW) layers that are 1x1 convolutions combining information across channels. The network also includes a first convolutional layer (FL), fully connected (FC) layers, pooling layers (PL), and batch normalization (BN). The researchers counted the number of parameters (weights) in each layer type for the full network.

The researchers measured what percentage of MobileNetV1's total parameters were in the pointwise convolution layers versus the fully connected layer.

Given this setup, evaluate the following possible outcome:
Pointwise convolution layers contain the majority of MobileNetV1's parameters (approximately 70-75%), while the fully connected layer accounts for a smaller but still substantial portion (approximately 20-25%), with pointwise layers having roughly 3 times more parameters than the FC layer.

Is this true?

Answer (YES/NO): YES